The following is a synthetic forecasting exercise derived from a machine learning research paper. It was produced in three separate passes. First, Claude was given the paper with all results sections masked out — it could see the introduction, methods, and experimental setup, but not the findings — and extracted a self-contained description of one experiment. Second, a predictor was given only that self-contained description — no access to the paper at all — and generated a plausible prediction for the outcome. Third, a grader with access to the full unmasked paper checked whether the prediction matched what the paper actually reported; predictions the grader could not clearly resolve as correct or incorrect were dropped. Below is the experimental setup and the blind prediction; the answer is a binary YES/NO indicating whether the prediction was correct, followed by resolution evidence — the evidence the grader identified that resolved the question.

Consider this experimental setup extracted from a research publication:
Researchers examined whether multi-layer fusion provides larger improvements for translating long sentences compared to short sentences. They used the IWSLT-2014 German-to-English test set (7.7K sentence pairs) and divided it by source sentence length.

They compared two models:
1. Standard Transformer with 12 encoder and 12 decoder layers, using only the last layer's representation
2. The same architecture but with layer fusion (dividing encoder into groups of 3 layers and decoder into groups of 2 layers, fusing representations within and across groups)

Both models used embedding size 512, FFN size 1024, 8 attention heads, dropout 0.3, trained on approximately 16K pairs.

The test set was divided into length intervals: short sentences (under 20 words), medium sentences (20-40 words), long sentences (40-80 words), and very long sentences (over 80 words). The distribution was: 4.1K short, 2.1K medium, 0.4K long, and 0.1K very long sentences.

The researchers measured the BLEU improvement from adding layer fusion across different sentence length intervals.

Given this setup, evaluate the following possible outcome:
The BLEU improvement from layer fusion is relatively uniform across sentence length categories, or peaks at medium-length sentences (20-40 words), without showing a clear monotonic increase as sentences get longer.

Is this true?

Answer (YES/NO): NO